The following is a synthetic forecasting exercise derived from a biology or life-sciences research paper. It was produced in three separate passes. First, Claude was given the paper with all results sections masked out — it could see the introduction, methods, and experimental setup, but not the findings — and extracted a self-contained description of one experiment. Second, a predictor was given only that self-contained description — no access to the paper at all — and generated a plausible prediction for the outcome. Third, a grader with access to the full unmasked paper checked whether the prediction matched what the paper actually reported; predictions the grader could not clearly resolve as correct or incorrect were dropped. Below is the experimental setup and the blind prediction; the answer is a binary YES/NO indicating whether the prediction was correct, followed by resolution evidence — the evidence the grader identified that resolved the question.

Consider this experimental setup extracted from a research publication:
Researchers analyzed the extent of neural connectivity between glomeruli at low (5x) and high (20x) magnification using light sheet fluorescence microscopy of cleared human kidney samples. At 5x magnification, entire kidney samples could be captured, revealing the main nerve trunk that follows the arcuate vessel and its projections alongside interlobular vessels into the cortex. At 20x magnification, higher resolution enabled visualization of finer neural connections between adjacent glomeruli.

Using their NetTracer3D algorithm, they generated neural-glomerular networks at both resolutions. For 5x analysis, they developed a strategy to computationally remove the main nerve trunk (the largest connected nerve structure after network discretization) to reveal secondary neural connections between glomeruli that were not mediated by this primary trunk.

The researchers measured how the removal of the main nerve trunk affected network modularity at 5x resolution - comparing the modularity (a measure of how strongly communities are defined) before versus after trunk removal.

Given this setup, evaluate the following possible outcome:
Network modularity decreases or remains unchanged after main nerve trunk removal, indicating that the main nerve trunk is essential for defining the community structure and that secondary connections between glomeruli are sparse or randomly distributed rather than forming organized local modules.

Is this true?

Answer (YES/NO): NO